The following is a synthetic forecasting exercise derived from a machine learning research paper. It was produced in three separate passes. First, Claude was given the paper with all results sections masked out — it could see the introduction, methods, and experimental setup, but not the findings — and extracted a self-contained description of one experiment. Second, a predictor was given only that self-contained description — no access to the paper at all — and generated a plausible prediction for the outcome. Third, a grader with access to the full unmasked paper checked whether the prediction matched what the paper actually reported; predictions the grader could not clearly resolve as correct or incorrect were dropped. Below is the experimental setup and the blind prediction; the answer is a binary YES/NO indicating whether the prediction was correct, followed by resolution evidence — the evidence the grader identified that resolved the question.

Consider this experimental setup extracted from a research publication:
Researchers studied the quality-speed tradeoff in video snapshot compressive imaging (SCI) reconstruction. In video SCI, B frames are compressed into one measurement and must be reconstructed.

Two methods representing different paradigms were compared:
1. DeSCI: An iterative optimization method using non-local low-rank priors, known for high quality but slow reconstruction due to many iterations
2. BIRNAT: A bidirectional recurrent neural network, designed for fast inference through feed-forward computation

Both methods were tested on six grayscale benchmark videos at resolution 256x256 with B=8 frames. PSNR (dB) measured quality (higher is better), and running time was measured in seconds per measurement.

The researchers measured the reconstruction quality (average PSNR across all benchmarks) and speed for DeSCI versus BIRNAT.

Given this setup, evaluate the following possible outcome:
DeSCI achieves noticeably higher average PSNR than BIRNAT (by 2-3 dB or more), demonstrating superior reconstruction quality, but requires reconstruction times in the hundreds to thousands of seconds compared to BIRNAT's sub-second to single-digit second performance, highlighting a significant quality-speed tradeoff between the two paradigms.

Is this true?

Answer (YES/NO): NO